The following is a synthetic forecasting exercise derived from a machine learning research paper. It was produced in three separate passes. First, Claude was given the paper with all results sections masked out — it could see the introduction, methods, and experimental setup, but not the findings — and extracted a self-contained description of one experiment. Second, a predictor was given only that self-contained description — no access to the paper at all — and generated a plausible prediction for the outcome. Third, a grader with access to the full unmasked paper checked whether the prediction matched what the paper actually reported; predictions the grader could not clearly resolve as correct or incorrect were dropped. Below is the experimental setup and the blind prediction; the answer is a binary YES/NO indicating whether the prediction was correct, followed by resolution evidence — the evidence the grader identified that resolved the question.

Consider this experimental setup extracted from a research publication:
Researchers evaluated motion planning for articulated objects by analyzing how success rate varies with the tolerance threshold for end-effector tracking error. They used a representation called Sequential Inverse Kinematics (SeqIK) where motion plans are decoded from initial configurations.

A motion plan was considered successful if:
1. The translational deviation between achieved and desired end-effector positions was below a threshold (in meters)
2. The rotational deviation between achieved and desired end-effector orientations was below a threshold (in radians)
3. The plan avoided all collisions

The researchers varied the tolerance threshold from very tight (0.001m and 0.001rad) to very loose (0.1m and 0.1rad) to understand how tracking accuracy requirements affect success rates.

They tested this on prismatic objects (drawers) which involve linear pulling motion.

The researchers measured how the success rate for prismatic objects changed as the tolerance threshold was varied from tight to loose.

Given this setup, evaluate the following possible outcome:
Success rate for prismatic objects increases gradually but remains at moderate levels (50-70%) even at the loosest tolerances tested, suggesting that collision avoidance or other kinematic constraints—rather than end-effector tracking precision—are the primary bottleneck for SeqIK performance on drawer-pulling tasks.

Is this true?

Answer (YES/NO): NO